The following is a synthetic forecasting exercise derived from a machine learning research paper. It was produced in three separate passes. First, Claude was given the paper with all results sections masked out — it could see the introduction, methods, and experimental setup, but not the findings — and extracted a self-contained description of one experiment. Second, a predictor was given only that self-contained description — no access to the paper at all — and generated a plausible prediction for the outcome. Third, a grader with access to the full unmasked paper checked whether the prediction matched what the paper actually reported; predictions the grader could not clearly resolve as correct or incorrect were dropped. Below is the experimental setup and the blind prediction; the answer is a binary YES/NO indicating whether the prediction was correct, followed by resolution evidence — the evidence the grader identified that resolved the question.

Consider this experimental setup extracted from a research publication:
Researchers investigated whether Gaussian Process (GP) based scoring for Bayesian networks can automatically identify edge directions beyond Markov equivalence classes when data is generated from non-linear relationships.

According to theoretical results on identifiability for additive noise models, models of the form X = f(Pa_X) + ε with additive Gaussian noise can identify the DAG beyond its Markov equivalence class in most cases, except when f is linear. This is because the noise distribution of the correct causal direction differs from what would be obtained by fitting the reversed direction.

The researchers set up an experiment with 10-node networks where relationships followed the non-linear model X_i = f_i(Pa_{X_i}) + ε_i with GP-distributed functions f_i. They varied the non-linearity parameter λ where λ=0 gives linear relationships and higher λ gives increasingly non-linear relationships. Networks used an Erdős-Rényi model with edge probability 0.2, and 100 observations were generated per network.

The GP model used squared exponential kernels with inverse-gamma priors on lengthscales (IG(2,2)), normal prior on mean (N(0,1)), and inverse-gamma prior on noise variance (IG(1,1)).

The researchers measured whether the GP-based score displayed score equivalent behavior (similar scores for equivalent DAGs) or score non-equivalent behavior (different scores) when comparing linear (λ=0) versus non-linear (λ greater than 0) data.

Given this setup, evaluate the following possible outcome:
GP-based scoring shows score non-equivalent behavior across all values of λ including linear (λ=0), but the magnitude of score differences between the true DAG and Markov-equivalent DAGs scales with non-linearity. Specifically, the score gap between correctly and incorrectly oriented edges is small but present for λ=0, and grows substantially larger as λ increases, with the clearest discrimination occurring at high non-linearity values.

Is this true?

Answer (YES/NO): NO